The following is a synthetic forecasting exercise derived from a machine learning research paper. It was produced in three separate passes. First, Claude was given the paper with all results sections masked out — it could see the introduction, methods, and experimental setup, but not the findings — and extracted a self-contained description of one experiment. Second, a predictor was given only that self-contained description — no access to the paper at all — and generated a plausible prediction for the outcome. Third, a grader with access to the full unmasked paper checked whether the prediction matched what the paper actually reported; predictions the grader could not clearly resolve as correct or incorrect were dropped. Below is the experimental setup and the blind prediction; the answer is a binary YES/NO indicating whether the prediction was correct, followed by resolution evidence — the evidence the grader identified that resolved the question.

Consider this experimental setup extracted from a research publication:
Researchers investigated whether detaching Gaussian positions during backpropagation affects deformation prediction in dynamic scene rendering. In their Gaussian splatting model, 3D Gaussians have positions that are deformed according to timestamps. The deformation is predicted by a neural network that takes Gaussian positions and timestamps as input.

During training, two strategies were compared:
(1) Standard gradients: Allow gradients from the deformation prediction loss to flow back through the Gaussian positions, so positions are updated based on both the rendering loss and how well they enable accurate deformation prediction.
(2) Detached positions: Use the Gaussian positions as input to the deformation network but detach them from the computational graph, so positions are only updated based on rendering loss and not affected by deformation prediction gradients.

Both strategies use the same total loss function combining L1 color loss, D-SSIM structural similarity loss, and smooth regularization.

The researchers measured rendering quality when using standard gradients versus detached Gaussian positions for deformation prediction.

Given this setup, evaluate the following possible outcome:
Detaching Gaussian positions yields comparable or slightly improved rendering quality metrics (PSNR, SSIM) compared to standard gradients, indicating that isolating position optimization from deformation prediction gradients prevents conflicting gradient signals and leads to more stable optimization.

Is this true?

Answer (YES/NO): YES